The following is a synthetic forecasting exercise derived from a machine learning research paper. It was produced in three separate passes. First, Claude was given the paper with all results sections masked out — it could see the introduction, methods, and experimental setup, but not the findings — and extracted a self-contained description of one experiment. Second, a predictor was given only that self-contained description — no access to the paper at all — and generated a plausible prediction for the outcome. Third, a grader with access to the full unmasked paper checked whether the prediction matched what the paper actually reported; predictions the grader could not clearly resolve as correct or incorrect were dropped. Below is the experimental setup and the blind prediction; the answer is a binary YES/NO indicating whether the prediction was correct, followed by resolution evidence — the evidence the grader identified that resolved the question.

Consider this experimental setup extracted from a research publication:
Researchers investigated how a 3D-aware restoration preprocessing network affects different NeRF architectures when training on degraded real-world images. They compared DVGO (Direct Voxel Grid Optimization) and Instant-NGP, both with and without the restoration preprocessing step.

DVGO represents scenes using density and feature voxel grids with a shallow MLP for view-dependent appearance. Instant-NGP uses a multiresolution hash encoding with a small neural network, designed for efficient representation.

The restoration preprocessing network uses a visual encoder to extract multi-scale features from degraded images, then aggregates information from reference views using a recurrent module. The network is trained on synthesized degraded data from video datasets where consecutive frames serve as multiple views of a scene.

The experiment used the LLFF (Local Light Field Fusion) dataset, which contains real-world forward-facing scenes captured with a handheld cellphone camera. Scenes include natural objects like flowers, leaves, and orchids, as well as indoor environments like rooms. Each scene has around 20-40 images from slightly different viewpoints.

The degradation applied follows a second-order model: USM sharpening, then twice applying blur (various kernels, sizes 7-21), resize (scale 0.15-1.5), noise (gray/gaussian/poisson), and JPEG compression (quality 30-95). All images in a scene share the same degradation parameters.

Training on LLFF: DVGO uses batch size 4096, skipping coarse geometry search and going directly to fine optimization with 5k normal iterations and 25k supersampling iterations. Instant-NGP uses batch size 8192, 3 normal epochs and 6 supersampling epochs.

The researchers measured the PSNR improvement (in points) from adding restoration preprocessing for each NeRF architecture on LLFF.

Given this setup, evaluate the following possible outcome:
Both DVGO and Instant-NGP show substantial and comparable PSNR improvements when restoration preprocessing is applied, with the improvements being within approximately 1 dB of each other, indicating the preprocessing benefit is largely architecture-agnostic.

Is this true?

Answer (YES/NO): YES